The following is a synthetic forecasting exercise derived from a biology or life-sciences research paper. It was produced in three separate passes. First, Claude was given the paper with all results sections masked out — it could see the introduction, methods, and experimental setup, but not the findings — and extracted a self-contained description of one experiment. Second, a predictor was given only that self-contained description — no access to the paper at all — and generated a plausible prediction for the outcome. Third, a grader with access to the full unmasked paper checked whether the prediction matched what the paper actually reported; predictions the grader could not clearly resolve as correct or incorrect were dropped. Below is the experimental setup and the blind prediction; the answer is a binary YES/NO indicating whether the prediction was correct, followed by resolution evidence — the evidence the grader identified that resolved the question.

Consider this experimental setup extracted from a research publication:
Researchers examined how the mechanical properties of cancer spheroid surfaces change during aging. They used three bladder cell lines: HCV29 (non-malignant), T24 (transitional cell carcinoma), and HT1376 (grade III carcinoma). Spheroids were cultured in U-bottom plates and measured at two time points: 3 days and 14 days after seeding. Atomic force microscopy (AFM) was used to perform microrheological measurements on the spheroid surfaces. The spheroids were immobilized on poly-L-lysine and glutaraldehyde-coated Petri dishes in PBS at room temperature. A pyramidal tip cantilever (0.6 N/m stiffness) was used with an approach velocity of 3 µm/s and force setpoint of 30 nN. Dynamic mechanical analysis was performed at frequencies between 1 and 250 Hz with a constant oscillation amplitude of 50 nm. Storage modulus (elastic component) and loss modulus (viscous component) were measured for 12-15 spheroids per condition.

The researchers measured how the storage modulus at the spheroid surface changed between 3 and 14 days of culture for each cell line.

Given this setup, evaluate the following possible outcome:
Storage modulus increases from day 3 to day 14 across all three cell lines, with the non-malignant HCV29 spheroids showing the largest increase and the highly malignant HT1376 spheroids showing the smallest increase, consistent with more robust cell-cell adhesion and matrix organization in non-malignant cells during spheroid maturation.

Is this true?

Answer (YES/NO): NO